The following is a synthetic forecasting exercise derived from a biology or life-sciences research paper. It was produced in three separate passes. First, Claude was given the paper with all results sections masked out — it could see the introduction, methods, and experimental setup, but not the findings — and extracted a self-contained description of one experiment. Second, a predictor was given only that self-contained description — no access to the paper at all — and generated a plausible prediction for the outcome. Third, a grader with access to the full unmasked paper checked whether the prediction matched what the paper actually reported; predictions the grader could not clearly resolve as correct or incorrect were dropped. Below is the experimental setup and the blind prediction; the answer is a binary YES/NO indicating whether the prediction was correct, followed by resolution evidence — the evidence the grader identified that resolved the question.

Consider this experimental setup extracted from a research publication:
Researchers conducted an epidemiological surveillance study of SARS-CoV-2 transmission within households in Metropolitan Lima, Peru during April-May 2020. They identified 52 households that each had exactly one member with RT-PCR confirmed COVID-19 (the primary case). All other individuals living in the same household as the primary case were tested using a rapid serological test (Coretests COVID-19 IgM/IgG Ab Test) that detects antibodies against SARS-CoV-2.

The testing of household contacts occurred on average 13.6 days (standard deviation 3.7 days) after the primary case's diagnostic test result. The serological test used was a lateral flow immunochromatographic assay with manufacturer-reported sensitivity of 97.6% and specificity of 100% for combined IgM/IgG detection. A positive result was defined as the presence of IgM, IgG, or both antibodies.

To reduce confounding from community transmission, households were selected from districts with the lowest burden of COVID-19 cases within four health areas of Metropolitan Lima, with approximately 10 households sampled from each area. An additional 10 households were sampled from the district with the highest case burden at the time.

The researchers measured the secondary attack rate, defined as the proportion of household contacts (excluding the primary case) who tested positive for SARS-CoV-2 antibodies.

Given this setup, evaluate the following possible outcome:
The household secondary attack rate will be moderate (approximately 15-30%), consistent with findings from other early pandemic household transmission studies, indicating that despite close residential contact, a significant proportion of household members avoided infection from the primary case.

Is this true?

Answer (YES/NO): NO